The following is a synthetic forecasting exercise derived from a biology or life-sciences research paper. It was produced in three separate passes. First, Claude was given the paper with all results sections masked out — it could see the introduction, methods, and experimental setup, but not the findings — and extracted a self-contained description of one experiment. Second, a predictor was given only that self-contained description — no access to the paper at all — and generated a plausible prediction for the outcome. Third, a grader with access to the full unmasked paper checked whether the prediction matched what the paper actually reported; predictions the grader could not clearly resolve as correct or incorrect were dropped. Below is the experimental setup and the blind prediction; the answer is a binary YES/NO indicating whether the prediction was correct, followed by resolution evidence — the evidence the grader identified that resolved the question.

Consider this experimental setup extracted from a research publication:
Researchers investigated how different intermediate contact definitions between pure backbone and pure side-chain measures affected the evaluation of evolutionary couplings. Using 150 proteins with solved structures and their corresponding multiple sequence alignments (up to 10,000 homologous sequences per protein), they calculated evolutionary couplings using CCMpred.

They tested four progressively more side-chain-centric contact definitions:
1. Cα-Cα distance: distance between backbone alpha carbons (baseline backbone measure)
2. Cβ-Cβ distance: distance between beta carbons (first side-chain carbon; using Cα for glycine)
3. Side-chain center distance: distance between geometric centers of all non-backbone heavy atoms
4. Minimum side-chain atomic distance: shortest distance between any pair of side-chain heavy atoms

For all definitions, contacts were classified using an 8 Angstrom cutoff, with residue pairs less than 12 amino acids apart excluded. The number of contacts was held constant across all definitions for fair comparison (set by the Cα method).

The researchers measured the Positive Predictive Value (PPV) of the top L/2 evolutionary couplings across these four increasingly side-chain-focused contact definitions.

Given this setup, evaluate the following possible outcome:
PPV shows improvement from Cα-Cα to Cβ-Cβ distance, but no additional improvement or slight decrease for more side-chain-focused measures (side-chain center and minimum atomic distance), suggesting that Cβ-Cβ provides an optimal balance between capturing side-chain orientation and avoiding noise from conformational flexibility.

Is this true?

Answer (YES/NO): NO